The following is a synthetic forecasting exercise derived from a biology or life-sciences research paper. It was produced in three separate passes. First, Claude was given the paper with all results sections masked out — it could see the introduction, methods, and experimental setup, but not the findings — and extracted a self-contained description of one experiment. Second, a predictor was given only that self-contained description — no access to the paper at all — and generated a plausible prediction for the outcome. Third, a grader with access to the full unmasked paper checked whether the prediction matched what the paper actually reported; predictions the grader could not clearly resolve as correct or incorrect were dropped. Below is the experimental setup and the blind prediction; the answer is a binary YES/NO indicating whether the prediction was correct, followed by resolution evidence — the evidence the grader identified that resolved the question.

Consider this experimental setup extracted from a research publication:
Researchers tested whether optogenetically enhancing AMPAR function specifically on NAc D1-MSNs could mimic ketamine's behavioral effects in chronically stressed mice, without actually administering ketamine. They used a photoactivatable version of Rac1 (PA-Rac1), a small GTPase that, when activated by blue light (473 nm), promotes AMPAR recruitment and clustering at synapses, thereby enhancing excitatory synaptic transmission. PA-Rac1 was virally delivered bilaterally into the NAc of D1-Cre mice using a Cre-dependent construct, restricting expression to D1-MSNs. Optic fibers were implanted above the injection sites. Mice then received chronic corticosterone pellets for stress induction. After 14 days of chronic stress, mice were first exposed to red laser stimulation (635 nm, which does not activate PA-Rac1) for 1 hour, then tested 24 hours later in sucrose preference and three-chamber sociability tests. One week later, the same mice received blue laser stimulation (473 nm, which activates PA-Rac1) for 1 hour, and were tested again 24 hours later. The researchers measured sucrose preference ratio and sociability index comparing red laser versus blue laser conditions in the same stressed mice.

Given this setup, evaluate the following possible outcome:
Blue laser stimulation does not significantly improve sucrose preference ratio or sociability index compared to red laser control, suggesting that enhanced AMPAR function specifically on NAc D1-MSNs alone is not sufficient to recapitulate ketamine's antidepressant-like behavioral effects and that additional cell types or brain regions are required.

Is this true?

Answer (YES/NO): NO